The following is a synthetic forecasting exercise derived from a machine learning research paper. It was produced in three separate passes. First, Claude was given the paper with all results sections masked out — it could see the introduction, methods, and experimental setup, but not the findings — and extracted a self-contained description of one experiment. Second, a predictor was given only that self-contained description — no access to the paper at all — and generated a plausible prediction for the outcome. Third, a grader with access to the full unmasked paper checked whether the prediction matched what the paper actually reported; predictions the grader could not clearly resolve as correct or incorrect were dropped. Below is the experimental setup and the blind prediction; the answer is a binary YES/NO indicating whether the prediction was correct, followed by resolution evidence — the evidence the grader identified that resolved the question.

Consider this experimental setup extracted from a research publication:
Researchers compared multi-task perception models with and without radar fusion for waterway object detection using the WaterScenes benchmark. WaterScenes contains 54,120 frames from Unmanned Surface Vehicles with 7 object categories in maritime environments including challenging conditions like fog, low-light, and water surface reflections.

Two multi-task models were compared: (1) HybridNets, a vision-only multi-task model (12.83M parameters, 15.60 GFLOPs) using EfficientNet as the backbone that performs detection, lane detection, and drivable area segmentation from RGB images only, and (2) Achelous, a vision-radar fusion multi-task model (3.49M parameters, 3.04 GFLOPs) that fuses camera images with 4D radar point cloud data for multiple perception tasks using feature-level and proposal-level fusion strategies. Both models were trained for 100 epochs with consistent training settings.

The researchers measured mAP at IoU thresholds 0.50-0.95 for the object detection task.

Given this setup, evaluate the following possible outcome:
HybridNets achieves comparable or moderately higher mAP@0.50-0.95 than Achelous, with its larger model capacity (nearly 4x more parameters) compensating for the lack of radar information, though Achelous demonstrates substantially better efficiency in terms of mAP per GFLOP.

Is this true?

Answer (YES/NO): NO